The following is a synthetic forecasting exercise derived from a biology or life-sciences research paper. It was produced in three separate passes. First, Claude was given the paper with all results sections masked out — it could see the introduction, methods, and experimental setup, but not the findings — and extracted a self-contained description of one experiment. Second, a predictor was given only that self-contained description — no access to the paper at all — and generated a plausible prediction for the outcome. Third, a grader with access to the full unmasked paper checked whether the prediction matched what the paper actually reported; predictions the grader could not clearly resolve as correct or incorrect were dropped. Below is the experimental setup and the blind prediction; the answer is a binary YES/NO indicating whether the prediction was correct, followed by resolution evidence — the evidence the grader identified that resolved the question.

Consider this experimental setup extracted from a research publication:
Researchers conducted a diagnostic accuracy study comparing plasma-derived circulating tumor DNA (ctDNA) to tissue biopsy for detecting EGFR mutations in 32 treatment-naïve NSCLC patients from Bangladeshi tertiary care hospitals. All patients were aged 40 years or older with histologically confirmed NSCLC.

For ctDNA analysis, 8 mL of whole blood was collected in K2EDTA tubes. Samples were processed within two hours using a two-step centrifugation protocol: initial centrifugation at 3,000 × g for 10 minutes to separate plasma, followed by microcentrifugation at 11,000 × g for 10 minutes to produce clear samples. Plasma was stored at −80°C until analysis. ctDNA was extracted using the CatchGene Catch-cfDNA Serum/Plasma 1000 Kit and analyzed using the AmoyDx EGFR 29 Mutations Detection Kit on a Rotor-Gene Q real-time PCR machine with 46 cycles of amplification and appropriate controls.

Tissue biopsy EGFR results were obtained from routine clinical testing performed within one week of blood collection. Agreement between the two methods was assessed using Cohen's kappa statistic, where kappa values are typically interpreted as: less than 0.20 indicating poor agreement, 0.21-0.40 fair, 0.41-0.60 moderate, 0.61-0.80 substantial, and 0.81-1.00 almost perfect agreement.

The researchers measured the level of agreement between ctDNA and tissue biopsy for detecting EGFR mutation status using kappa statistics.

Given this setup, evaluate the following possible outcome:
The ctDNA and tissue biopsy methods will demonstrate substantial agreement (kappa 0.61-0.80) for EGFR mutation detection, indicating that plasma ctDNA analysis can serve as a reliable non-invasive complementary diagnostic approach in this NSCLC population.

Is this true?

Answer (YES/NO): YES